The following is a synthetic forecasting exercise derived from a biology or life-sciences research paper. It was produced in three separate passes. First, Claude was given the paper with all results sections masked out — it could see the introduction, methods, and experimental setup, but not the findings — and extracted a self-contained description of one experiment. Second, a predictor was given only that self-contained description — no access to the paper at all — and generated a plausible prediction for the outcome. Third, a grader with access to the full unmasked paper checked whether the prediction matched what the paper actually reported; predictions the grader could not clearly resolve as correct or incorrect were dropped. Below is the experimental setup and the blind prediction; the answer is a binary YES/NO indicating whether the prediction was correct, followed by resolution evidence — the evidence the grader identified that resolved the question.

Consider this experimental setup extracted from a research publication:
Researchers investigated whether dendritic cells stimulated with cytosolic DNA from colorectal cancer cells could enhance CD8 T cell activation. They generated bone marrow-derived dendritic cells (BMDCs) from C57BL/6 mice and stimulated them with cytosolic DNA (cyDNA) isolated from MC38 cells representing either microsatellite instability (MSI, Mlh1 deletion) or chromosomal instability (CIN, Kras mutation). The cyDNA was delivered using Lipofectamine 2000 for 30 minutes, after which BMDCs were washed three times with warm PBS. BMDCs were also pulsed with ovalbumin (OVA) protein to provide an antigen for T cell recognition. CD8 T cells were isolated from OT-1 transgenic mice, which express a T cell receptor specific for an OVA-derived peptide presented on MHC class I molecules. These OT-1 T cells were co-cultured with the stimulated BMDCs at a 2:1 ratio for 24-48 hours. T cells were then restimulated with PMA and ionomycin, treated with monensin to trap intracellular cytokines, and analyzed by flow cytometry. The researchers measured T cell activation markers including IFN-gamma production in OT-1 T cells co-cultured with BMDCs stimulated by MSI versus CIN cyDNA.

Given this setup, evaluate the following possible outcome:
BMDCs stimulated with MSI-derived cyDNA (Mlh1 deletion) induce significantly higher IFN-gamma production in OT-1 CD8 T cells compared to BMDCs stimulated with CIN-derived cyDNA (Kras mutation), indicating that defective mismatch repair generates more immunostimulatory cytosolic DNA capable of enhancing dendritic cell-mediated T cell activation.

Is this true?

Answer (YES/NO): YES